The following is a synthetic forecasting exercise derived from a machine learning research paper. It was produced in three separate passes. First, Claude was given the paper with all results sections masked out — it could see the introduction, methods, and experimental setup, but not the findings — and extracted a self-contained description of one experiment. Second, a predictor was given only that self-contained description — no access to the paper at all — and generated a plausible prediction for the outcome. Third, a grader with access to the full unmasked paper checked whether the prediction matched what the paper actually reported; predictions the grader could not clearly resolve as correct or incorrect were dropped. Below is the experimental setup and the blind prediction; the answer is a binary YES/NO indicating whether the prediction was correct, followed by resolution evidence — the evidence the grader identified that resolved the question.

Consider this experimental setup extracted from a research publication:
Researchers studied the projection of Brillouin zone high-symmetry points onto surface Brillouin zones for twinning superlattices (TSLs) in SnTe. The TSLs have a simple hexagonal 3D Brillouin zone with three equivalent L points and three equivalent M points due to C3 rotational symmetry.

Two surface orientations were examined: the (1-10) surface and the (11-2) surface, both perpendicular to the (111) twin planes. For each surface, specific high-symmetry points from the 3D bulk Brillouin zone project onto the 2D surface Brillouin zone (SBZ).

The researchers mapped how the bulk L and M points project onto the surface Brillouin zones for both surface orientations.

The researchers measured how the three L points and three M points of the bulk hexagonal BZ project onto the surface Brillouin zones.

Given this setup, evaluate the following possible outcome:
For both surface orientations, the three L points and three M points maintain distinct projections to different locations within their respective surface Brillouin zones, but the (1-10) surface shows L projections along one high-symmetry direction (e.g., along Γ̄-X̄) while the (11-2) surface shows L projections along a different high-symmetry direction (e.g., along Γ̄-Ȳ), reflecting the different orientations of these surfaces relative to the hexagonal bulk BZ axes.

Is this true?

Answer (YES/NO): NO